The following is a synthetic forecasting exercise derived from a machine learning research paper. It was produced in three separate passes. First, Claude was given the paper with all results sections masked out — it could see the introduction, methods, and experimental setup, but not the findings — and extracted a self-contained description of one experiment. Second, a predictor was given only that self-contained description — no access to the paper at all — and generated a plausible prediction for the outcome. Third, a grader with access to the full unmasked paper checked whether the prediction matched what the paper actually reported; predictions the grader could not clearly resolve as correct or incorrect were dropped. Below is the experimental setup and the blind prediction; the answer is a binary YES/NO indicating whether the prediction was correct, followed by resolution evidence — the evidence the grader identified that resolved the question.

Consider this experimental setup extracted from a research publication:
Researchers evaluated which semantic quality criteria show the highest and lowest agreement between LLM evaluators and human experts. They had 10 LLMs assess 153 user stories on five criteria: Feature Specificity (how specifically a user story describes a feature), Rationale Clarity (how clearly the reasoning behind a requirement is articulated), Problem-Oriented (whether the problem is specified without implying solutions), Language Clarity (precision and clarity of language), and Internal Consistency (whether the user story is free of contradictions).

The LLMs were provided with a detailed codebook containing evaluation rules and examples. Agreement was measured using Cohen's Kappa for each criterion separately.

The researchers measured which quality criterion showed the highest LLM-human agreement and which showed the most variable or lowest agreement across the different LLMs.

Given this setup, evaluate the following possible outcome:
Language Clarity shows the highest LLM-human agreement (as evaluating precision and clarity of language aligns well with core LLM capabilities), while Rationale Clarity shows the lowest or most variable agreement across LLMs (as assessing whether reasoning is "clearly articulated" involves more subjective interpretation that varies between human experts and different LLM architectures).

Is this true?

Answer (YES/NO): NO